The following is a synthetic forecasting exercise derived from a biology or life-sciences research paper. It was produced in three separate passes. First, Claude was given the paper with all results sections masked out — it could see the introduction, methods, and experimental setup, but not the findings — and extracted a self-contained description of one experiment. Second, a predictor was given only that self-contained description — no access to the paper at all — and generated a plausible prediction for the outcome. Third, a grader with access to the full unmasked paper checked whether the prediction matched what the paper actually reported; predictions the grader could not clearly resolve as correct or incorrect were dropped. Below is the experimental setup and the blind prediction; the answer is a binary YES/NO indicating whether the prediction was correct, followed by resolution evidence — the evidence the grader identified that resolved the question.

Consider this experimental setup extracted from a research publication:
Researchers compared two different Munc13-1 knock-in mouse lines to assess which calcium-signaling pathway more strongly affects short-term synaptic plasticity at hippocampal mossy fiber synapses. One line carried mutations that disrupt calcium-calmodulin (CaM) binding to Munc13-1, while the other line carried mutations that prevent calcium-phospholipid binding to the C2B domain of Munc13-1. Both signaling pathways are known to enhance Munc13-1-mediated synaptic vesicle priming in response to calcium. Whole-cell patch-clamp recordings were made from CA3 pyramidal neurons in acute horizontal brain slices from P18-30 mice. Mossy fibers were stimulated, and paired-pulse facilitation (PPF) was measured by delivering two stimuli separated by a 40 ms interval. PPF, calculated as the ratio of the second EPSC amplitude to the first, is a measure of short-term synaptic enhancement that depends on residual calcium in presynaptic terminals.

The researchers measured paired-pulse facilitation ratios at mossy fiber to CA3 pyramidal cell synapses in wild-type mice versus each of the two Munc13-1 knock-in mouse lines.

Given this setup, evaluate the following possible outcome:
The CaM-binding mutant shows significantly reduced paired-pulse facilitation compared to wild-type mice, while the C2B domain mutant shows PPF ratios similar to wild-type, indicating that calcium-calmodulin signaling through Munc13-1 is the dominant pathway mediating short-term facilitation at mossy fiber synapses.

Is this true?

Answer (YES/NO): NO